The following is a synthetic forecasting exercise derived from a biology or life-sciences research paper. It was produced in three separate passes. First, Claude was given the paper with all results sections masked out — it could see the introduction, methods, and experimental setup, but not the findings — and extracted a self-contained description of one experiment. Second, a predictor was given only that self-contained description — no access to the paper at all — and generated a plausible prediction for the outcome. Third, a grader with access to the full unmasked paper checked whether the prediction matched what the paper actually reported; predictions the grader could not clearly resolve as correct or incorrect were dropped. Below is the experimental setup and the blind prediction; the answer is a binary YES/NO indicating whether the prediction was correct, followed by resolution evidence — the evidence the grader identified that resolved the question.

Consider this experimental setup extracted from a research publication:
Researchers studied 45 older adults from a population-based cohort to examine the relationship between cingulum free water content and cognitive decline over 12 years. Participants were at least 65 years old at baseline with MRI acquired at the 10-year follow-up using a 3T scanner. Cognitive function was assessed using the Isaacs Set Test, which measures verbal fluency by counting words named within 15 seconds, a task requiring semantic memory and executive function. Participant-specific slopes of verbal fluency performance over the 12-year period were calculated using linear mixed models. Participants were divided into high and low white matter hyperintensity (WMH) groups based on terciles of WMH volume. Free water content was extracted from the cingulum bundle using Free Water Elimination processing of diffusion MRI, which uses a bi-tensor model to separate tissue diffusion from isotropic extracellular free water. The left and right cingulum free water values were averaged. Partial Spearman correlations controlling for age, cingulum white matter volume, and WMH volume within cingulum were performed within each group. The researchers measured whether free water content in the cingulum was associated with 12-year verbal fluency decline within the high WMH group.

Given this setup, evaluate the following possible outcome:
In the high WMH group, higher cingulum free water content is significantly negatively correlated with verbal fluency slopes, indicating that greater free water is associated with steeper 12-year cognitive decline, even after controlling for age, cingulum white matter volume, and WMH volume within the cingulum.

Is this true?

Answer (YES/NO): YES